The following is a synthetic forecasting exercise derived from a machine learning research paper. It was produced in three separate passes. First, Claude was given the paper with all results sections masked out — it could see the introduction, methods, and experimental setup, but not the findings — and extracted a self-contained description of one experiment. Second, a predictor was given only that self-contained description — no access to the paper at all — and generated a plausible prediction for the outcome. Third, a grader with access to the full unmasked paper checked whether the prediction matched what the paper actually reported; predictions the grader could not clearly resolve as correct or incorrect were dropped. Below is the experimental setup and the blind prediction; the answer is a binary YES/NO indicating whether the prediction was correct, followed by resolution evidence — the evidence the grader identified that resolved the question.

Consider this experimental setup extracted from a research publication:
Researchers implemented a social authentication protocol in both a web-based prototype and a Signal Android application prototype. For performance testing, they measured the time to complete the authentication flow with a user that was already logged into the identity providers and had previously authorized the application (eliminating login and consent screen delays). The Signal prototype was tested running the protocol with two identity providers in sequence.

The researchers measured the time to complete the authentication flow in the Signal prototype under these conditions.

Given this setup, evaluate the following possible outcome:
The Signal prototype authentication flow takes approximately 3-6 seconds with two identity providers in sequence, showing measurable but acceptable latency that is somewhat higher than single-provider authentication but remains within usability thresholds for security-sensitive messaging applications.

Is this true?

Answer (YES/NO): NO